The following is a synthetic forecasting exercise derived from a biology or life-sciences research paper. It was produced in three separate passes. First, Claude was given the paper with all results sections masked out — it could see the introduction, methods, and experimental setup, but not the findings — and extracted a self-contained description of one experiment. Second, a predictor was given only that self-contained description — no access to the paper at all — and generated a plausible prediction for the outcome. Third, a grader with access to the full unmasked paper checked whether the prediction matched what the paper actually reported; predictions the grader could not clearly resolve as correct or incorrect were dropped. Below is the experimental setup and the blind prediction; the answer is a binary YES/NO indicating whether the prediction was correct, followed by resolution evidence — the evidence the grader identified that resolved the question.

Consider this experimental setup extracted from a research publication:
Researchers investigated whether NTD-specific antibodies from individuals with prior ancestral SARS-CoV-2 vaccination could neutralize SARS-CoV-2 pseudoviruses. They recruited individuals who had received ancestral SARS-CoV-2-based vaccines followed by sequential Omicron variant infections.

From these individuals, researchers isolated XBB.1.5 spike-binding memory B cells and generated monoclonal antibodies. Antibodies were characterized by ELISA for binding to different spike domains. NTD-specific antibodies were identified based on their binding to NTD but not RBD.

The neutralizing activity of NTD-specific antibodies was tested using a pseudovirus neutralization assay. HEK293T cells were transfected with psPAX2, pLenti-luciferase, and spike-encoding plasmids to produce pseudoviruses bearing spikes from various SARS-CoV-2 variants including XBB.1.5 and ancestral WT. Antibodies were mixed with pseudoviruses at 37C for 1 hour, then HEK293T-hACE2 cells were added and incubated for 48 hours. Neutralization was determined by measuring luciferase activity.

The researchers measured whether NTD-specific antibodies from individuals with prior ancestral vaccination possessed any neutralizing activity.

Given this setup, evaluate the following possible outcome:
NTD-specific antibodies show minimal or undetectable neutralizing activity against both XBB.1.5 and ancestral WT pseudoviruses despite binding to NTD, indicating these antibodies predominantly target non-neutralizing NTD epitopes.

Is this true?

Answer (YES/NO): NO